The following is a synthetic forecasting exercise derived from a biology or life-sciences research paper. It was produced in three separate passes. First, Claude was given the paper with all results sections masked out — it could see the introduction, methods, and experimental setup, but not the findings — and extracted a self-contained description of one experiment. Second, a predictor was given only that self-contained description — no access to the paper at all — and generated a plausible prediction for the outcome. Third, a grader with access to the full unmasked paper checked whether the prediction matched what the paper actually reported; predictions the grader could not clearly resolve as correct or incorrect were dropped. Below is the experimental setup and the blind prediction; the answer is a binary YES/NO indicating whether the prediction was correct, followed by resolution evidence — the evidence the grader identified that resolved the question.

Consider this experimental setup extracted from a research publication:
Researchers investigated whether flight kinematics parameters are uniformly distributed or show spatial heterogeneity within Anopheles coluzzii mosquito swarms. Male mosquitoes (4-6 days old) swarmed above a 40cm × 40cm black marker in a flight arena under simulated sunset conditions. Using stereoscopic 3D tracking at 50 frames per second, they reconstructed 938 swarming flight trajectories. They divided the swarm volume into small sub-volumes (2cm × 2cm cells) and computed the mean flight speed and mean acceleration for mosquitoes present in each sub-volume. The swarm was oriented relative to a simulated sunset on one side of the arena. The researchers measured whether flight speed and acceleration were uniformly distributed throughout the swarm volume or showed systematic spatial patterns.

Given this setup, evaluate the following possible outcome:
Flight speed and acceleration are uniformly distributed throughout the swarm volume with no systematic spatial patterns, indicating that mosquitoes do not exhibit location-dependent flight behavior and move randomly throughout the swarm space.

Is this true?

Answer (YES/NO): NO